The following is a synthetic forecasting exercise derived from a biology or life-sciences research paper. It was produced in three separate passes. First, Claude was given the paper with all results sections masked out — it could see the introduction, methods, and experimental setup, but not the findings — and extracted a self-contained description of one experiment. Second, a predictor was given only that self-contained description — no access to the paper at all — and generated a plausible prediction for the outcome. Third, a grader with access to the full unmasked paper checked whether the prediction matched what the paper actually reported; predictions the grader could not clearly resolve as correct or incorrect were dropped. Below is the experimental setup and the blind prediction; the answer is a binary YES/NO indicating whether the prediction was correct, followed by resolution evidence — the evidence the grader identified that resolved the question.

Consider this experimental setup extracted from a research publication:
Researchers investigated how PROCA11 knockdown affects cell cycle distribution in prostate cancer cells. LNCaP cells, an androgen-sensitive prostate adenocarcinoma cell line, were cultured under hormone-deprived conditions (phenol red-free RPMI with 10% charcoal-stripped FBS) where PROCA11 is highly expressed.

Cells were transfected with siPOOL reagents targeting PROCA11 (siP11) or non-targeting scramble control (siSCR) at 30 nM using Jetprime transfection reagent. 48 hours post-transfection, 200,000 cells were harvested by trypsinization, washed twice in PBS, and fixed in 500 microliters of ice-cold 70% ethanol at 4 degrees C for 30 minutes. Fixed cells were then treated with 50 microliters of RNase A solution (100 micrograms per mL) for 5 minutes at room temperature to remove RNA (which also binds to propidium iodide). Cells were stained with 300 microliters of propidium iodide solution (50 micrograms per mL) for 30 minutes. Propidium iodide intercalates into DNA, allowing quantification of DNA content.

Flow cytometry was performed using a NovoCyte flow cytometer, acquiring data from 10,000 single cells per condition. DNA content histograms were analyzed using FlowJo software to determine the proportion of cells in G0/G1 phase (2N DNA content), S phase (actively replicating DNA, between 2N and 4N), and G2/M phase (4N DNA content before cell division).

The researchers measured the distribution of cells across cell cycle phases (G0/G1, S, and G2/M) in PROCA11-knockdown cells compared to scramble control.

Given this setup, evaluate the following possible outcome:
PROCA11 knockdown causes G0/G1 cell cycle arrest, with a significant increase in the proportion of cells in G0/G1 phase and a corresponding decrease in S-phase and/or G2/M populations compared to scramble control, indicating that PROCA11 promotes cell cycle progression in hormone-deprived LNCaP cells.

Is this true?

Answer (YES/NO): YES